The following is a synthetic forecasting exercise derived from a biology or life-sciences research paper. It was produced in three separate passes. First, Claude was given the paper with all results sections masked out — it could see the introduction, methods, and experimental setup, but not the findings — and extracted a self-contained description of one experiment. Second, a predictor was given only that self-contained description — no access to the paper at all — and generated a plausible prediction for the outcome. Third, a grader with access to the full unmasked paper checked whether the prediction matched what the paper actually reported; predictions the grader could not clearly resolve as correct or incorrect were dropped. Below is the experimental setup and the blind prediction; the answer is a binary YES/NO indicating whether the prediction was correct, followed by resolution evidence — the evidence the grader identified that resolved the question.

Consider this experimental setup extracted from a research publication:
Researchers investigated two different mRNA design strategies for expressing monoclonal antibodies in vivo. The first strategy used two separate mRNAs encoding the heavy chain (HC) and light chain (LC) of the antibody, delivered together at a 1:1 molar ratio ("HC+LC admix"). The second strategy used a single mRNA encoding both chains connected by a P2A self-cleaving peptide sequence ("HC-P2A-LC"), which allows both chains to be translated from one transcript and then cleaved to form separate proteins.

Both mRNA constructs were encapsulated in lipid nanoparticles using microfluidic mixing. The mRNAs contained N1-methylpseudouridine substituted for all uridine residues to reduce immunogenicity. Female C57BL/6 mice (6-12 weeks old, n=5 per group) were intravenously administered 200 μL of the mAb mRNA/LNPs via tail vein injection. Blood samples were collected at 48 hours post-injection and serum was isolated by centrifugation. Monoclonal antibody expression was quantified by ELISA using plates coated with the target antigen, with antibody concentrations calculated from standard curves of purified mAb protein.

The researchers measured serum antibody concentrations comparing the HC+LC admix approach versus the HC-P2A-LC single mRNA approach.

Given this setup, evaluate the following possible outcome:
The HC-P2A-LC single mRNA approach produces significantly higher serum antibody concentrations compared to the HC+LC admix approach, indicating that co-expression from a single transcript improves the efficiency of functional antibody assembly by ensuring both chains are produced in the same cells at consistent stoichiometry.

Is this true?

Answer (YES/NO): YES